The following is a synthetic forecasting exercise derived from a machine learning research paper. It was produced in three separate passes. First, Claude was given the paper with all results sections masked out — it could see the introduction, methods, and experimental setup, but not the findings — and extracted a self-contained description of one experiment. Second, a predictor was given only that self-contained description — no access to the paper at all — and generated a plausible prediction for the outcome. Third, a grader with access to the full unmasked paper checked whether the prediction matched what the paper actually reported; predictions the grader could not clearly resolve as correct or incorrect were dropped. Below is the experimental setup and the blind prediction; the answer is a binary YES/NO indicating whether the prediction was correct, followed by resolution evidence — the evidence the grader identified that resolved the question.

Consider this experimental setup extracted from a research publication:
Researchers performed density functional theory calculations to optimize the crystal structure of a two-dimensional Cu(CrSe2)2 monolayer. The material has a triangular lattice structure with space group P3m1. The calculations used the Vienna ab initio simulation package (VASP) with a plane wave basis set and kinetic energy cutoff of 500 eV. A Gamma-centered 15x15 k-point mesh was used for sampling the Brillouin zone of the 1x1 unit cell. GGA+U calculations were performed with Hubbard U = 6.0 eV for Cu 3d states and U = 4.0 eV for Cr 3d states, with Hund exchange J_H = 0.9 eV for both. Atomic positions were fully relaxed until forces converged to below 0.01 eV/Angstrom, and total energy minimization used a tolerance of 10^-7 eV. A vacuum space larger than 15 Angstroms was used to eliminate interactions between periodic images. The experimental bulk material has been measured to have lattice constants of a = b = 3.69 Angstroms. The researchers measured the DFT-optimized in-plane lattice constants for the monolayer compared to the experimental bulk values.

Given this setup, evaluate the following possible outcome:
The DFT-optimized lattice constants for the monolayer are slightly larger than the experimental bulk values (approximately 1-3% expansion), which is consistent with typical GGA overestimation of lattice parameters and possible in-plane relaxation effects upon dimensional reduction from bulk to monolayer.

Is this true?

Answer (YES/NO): NO